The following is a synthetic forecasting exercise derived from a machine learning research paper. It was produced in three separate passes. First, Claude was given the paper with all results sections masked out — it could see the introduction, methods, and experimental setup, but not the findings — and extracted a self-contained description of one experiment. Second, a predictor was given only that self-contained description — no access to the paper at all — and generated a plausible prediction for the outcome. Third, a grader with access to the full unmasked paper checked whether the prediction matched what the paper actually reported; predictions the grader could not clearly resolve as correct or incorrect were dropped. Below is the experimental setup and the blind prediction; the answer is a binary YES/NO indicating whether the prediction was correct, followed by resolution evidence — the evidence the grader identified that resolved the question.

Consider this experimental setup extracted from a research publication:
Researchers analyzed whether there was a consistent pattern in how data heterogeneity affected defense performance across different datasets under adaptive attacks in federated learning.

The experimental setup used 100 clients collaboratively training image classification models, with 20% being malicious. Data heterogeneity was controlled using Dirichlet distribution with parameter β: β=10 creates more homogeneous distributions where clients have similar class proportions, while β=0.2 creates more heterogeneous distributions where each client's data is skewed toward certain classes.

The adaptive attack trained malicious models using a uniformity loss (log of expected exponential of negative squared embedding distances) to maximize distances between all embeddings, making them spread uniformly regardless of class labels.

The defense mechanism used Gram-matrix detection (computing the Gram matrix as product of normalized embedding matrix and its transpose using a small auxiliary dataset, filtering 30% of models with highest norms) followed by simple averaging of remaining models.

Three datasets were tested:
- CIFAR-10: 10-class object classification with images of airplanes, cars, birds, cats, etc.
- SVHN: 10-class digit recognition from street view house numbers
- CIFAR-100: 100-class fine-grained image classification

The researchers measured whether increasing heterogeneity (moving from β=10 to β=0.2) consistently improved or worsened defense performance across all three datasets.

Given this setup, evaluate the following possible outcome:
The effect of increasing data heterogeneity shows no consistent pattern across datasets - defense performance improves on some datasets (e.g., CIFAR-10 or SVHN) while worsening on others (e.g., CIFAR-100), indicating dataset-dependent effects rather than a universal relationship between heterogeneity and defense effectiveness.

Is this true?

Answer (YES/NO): NO